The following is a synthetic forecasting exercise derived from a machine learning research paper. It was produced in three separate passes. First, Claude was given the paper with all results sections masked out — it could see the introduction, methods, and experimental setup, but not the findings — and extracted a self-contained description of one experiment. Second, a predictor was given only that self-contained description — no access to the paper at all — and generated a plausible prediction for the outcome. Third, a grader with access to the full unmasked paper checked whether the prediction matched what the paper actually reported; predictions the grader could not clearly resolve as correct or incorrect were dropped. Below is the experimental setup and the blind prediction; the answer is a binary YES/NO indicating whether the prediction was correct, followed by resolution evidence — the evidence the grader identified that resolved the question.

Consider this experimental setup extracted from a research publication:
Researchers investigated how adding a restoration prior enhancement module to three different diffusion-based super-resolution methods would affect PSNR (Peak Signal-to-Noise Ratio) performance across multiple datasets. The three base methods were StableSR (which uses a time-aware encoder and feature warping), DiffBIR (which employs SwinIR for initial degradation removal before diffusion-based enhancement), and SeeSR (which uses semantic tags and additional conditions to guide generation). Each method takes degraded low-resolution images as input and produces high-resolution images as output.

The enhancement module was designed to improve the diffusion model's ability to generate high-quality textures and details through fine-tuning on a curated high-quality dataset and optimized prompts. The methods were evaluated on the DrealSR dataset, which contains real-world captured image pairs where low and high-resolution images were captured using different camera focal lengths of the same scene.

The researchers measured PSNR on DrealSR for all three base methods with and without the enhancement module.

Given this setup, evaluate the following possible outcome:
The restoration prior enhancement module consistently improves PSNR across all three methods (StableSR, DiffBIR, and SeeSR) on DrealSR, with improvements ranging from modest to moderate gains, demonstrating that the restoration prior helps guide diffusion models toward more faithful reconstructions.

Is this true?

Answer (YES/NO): YES